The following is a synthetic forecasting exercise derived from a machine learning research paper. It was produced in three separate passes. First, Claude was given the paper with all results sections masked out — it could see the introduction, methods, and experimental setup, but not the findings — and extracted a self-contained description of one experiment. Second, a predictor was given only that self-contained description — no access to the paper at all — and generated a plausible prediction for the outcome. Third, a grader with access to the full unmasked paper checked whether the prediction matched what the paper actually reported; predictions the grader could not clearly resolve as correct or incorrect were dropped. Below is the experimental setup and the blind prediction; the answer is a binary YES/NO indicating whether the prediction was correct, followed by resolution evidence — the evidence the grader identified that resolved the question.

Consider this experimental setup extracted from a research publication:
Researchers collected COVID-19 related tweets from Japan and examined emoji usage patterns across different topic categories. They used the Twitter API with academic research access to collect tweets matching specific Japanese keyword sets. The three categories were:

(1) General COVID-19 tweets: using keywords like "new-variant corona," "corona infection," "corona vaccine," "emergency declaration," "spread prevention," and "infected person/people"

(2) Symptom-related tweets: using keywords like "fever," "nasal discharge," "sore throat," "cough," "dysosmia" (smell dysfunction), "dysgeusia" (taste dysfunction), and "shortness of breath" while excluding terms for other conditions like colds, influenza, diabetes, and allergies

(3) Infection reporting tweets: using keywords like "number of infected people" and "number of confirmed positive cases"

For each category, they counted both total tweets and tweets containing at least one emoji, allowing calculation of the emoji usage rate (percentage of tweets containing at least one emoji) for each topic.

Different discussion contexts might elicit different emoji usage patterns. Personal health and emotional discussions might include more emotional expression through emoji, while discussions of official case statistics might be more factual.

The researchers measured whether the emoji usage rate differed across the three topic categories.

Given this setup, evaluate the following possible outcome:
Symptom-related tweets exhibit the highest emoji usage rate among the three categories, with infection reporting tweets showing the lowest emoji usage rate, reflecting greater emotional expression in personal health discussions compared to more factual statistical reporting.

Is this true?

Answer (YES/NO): YES